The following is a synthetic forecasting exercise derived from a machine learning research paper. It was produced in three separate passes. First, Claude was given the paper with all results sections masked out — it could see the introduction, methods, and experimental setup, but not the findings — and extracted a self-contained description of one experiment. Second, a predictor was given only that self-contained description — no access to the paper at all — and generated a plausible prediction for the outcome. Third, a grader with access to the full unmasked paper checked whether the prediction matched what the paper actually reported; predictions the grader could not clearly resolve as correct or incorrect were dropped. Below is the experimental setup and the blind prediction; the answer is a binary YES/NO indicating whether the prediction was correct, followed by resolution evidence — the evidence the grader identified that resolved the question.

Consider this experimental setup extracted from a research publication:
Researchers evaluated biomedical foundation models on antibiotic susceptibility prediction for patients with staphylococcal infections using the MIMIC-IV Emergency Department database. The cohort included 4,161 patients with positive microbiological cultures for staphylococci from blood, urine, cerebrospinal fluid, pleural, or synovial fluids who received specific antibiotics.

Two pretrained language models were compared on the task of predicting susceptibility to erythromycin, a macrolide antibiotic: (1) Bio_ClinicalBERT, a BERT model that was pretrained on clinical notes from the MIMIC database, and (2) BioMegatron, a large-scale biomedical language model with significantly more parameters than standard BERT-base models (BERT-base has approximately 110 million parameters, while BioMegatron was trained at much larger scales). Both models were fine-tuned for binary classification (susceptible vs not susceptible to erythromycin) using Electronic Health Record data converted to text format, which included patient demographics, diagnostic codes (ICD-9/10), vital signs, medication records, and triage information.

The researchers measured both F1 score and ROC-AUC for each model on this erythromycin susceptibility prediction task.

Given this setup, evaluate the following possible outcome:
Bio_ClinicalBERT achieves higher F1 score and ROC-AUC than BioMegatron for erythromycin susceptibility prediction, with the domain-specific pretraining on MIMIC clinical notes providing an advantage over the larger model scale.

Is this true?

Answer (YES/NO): NO